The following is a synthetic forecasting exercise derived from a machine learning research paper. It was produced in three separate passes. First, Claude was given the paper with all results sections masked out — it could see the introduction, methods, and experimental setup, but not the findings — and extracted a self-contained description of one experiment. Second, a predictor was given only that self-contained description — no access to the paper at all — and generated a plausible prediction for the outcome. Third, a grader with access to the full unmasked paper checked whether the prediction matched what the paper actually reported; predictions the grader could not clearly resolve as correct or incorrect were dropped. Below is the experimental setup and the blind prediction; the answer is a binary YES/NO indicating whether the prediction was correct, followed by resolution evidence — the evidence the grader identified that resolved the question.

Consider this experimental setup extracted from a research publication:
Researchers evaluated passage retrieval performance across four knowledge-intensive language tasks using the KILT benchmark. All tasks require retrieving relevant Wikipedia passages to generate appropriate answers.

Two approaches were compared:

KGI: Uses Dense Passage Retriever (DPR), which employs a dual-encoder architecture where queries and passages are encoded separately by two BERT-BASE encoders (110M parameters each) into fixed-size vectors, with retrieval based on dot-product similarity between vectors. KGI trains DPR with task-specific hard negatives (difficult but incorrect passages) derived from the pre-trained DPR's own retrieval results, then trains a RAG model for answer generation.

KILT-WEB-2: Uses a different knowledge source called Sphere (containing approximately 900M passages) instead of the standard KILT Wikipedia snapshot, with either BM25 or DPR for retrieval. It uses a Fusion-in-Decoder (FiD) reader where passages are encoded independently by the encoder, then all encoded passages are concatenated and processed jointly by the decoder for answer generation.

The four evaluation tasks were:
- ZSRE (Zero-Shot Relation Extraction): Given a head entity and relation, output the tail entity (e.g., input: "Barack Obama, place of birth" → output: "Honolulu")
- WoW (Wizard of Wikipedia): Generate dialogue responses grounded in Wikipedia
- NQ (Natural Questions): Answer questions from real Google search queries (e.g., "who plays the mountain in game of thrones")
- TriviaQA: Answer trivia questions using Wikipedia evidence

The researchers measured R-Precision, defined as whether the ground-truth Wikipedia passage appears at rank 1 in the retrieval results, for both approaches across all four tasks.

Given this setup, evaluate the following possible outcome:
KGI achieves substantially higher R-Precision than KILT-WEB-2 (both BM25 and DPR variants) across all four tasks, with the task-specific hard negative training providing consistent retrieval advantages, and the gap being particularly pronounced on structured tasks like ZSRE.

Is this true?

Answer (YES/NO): NO